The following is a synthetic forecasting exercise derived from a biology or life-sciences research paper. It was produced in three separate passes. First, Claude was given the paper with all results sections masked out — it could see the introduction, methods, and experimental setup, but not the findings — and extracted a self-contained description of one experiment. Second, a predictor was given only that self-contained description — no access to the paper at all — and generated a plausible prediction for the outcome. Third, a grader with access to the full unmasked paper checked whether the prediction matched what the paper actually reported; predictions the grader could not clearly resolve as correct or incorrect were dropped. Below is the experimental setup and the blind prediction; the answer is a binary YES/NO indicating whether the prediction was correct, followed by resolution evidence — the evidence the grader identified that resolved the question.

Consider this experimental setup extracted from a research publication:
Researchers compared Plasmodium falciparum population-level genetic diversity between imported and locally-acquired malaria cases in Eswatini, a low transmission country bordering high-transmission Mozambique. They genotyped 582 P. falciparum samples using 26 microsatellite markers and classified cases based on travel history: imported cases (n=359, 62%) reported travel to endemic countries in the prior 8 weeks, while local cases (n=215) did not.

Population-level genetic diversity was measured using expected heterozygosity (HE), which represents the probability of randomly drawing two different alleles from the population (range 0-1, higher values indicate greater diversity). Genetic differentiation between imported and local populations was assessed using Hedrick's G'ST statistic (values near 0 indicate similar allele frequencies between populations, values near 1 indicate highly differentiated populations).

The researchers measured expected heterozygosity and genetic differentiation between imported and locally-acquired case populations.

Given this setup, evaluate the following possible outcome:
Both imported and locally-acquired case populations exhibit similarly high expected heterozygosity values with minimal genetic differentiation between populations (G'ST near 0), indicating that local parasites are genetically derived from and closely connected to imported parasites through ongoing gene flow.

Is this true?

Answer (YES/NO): YES